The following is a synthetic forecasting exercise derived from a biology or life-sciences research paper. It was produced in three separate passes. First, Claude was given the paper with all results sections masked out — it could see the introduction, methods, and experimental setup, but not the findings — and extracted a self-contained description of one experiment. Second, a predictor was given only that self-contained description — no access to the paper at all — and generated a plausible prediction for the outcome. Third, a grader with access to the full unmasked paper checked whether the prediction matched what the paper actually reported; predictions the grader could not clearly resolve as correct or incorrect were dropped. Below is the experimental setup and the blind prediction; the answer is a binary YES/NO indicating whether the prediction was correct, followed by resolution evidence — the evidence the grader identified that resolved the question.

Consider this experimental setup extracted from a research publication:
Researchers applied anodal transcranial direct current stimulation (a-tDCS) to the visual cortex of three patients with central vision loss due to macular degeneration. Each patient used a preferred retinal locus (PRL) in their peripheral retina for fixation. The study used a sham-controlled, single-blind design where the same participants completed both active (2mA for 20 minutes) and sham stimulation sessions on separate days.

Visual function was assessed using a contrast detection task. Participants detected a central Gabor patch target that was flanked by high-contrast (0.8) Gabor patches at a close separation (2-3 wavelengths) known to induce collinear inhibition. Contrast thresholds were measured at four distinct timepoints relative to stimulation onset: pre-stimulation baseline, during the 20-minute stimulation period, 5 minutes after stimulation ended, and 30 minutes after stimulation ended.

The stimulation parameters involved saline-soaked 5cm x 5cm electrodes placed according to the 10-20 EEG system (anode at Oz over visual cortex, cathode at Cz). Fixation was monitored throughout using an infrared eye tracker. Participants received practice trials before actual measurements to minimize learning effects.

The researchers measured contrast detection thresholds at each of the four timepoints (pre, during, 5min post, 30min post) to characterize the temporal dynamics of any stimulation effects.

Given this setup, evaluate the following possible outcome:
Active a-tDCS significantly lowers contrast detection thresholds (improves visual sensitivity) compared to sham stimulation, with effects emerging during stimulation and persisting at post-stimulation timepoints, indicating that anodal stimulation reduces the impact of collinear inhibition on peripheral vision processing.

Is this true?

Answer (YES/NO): YES